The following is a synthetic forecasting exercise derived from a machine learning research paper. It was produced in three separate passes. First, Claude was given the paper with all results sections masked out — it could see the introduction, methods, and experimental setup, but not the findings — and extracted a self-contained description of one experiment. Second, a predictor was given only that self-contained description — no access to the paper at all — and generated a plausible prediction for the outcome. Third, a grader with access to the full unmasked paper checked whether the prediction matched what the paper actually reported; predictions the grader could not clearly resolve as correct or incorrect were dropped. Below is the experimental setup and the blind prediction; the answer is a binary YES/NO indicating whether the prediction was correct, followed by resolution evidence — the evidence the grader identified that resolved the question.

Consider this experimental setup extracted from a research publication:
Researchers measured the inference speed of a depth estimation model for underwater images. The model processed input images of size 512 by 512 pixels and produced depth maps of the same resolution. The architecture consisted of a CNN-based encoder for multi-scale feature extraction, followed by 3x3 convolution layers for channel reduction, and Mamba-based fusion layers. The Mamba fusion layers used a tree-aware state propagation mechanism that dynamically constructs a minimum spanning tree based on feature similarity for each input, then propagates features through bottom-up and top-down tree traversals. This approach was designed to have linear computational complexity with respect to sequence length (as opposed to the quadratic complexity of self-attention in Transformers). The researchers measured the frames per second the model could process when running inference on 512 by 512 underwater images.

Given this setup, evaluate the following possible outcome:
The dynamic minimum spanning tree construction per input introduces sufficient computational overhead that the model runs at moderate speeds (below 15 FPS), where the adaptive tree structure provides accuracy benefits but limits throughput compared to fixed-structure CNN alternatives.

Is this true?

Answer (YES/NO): NO